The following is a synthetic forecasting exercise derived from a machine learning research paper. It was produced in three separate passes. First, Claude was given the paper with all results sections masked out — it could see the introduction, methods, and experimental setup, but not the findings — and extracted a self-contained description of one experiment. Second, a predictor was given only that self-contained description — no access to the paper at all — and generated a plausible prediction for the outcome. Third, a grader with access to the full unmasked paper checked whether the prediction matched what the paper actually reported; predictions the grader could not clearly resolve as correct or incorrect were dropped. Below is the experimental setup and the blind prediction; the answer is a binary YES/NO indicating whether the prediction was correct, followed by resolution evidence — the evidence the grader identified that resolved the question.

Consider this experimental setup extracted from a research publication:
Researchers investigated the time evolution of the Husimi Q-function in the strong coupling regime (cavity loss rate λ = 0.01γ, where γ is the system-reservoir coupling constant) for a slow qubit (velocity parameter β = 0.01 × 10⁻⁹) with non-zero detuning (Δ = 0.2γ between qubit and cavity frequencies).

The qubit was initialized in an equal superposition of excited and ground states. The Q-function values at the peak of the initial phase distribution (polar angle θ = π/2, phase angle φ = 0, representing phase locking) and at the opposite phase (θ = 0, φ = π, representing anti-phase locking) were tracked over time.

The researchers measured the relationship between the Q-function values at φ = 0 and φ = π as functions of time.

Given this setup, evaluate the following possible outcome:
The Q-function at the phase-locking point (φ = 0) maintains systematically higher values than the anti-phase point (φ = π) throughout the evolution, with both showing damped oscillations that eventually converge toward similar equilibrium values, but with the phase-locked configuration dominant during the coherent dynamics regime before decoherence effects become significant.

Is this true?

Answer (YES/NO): NO